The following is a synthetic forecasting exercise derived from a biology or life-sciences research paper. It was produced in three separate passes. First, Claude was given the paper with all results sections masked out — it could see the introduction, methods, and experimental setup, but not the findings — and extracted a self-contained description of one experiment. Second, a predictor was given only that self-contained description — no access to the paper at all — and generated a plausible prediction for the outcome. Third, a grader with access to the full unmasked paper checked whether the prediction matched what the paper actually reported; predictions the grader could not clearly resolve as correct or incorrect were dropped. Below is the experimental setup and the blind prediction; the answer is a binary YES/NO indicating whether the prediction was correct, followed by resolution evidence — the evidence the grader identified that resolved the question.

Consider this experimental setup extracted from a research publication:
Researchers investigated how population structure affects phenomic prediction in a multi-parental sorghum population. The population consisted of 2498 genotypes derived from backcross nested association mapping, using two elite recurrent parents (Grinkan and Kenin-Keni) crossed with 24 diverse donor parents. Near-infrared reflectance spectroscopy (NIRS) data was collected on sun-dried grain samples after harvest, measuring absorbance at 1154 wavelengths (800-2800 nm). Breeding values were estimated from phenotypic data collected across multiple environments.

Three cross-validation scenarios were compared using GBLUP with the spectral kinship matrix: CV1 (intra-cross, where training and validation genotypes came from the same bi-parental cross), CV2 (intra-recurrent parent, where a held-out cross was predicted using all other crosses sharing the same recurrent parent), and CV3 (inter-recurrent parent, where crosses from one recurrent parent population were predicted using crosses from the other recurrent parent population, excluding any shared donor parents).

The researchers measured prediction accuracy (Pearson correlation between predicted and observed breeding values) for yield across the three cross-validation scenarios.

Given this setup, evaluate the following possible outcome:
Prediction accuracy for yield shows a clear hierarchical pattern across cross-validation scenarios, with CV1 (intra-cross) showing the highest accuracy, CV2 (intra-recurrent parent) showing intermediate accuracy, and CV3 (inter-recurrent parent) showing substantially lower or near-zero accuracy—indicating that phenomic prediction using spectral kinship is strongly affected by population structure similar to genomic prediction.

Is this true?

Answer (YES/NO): NO